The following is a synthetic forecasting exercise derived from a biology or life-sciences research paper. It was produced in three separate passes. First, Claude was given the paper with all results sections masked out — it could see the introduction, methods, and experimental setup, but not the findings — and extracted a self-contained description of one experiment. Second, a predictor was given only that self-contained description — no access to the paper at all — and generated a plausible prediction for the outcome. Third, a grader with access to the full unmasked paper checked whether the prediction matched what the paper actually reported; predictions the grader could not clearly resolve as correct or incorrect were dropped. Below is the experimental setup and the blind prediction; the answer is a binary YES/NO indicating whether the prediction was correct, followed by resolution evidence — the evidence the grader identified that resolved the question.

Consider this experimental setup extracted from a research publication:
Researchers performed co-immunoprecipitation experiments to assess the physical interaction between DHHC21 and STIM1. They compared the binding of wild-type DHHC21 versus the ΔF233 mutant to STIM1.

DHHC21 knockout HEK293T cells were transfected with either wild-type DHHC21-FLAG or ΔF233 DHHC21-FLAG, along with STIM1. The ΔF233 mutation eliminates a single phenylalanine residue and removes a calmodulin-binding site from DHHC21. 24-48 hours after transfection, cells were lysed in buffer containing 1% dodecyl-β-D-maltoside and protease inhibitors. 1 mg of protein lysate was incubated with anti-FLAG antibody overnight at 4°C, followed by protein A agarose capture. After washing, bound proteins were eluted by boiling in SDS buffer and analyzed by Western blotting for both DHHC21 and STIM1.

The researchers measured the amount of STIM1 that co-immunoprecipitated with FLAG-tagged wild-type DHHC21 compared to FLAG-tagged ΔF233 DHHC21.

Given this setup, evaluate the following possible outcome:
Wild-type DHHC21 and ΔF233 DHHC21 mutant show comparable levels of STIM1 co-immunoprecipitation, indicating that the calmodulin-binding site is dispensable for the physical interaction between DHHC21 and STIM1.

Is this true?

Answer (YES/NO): NO